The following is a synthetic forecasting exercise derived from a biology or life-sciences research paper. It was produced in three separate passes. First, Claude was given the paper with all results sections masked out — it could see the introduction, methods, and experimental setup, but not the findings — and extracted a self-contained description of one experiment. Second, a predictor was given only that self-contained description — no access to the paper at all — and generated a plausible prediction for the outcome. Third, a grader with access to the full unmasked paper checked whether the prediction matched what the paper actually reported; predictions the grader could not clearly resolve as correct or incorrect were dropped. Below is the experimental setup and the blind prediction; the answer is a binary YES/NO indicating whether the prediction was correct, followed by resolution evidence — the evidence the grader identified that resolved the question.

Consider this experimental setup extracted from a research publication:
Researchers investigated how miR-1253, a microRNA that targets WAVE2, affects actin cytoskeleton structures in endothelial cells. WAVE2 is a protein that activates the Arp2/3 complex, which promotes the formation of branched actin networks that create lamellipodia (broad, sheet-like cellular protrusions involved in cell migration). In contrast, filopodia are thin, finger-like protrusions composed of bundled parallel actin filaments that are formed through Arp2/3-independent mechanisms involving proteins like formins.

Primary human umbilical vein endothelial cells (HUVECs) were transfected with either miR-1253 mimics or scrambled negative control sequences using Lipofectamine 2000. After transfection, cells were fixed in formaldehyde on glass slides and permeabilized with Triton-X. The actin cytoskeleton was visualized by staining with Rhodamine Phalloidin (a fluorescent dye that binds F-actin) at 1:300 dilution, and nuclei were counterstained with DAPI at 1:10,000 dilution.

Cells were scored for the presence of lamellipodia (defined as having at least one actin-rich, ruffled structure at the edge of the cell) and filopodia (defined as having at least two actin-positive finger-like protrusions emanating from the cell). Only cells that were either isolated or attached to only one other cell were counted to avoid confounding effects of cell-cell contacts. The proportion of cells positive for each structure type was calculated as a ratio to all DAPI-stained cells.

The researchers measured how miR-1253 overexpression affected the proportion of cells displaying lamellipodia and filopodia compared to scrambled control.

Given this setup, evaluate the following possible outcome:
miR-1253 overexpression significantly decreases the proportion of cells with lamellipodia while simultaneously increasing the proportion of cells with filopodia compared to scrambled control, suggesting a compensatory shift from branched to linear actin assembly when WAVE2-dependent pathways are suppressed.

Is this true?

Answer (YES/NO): NO